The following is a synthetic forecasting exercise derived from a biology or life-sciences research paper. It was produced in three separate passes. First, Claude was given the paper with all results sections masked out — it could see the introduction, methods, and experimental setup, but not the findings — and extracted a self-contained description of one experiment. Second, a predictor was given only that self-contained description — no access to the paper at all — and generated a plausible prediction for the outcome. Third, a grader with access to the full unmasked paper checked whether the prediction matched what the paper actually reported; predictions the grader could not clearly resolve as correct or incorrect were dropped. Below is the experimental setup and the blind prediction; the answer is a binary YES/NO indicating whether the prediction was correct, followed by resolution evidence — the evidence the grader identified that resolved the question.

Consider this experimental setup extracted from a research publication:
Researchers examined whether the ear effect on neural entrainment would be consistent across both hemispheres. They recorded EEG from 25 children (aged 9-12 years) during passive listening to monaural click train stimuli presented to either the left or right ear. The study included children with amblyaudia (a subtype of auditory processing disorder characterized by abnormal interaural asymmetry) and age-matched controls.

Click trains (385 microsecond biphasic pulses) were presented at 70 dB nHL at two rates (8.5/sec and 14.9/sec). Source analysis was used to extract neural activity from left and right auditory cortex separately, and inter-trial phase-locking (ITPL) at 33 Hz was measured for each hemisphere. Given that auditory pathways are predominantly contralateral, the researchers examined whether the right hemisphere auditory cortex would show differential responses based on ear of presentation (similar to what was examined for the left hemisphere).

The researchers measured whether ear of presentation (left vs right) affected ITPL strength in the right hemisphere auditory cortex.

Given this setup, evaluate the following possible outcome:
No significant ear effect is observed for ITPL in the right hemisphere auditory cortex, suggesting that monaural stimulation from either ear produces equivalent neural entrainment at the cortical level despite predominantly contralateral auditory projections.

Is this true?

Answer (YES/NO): YES